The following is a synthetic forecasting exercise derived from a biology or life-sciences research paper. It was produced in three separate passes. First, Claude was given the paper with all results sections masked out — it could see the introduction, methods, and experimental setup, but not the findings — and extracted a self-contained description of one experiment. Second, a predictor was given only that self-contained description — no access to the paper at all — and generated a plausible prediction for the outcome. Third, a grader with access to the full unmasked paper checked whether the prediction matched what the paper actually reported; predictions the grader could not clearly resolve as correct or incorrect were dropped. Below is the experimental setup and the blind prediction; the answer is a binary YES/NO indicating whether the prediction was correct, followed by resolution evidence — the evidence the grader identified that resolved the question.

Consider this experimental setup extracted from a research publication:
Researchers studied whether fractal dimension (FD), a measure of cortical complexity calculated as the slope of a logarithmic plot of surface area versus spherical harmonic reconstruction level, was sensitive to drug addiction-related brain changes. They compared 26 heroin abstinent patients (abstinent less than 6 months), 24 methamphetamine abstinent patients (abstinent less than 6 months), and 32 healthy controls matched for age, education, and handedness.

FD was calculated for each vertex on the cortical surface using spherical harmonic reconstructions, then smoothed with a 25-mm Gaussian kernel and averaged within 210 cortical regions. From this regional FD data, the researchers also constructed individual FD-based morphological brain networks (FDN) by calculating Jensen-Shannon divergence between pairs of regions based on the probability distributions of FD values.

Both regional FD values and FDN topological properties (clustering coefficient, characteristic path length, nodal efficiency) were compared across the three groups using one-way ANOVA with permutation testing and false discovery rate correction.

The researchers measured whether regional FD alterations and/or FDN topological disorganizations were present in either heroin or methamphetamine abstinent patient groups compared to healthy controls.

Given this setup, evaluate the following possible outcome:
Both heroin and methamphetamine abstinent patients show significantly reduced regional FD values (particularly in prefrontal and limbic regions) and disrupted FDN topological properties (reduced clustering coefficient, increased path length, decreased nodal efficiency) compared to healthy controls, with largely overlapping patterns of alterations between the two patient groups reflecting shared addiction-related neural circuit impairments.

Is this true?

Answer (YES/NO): NO